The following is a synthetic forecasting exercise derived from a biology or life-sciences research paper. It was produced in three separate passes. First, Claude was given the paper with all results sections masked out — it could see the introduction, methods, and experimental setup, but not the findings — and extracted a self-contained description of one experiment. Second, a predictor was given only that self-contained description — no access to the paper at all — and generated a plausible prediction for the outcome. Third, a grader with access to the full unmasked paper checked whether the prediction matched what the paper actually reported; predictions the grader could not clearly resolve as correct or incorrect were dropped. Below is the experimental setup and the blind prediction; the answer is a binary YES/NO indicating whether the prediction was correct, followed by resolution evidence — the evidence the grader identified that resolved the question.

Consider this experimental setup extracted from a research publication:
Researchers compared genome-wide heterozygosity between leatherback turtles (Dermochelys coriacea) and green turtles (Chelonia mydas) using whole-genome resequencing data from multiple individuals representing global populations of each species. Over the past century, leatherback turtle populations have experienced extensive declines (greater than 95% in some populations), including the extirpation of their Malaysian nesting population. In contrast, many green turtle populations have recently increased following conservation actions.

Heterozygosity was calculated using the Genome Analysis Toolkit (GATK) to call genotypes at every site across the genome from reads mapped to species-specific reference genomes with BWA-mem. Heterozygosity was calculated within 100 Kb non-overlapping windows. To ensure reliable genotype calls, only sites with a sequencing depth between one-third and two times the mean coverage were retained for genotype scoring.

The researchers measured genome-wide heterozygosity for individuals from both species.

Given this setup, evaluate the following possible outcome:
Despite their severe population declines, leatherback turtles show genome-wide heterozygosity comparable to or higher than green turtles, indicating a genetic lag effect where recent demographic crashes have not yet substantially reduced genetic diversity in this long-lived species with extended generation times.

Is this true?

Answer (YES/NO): NO